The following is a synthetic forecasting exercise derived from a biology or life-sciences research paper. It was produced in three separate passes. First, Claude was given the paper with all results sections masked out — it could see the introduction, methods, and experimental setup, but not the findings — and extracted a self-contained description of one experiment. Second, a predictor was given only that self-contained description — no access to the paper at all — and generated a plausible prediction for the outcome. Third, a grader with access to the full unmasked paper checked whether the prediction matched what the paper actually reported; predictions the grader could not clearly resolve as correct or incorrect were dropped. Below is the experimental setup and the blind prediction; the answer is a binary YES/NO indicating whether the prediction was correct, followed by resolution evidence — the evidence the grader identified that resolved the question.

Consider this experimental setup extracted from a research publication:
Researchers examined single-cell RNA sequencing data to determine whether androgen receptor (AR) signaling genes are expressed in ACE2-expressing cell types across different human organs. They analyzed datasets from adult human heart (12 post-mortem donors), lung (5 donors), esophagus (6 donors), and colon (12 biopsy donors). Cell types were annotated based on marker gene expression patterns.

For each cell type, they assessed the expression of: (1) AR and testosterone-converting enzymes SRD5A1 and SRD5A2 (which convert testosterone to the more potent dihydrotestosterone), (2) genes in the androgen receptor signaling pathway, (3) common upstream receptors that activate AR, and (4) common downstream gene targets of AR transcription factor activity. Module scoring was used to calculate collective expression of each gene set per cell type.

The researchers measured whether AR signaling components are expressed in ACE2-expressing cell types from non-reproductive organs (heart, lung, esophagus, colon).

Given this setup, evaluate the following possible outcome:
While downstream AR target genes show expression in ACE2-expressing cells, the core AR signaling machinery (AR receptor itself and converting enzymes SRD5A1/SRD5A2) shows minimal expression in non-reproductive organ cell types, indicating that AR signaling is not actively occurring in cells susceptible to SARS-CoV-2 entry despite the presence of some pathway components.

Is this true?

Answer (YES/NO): NO